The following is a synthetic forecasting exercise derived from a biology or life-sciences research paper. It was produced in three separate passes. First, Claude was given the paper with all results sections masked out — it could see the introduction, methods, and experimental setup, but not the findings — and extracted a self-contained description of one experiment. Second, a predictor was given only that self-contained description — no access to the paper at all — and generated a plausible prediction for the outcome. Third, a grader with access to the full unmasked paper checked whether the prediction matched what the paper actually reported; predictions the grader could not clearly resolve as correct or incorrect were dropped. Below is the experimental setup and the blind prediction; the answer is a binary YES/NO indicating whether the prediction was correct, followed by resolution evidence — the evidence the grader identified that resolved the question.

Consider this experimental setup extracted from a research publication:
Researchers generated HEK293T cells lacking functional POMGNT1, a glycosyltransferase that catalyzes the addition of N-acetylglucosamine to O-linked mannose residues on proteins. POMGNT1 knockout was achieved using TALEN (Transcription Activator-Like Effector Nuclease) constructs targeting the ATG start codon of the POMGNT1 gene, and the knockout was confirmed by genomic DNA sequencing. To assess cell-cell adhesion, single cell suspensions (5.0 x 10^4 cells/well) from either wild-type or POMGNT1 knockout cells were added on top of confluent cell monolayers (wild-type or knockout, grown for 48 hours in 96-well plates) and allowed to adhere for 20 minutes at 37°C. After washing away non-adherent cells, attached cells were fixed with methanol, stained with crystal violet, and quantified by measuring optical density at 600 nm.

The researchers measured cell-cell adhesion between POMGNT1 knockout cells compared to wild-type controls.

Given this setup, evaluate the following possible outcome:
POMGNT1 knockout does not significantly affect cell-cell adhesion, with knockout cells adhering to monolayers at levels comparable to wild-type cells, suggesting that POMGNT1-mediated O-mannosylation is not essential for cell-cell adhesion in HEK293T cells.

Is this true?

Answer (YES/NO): NO